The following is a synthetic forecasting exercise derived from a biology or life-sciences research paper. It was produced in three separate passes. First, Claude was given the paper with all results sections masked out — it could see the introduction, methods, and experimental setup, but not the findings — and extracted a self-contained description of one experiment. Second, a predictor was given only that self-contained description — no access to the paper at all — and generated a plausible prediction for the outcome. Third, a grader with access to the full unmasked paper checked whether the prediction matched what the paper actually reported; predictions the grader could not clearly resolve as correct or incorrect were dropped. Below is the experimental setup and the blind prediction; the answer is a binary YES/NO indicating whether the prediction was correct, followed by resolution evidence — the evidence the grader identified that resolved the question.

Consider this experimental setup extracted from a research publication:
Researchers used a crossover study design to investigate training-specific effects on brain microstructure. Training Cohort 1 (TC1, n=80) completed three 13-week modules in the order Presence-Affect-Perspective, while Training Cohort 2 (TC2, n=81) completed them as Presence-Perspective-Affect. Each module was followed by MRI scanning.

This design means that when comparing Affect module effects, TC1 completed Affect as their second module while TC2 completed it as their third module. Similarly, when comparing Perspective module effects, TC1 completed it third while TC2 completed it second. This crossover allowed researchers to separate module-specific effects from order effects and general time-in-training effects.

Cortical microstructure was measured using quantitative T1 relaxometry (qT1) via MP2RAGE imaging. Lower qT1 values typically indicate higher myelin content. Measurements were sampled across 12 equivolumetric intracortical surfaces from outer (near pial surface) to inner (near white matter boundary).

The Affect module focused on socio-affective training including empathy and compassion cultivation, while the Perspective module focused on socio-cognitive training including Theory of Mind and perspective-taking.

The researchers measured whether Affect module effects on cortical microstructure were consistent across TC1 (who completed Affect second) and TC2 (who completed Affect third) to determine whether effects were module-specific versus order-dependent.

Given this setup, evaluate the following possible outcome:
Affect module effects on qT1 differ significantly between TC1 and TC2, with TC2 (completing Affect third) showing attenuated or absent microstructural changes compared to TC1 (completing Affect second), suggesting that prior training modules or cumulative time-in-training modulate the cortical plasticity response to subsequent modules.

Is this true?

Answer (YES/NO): NO